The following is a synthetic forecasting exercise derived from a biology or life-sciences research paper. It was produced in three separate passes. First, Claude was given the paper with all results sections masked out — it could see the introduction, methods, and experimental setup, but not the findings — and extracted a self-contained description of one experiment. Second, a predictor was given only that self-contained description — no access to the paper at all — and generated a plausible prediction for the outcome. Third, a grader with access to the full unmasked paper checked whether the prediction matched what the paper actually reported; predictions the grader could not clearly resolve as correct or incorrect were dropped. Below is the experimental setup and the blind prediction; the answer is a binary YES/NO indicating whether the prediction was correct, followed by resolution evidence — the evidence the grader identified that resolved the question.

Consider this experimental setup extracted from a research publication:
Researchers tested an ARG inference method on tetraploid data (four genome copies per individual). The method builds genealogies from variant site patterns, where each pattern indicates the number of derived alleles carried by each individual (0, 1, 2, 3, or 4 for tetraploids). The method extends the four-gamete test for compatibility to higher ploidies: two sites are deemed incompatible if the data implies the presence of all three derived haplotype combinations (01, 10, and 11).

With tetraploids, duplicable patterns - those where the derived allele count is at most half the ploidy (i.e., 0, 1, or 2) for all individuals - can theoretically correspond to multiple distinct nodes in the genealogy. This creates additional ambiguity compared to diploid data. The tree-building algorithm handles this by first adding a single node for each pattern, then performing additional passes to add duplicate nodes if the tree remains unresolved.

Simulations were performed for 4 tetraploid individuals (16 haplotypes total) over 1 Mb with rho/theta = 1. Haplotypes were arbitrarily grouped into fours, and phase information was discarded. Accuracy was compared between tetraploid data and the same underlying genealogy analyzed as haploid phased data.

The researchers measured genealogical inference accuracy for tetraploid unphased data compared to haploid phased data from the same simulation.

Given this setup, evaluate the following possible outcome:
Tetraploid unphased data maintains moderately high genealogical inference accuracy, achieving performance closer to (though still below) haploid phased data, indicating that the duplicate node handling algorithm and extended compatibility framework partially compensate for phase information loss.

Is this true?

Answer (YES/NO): NO